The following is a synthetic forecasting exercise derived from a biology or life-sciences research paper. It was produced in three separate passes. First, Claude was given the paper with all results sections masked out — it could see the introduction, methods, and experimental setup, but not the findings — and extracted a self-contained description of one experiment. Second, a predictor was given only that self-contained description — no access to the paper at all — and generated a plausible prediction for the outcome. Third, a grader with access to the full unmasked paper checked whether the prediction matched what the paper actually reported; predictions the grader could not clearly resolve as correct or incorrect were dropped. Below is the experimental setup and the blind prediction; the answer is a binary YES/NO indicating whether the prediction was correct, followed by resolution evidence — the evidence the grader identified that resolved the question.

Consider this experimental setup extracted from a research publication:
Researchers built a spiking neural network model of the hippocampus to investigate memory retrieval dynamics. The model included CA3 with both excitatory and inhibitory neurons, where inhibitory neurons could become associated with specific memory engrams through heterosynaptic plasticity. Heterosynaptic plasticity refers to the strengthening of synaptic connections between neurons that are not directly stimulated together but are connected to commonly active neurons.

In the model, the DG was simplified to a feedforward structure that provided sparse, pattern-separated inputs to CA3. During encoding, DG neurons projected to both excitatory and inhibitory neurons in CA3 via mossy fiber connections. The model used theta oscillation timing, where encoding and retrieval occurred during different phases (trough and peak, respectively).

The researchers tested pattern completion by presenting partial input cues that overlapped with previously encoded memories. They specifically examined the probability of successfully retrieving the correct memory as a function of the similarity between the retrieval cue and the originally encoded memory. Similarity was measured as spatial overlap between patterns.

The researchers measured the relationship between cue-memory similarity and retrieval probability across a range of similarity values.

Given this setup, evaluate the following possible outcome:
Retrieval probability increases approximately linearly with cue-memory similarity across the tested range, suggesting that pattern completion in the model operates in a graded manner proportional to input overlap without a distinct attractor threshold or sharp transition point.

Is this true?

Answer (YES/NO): YES